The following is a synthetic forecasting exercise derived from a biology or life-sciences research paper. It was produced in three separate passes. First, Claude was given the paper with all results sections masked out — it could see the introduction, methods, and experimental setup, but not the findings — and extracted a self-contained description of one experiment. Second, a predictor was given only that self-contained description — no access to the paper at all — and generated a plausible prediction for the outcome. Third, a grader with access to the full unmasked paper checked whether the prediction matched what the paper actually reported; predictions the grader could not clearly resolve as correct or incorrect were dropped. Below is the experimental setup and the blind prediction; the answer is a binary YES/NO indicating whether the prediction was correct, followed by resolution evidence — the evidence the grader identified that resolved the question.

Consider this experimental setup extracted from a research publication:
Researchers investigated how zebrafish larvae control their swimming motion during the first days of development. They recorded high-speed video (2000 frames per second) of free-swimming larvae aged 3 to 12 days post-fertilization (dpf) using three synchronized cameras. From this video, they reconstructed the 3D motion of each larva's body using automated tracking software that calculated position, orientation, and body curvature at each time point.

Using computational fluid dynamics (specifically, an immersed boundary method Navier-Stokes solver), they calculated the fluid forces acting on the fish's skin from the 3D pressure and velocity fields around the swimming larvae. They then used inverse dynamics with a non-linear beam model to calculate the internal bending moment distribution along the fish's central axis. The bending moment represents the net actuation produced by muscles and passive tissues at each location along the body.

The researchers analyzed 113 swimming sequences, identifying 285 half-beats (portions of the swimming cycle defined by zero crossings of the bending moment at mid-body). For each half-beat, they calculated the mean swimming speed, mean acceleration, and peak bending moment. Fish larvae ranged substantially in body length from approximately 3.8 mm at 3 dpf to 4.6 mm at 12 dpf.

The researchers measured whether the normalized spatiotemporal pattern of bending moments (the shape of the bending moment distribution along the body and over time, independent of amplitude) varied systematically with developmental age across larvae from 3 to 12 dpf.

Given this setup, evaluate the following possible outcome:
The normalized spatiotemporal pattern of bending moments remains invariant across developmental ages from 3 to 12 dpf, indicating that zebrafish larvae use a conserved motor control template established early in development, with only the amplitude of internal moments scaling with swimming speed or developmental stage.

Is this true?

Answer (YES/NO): YES